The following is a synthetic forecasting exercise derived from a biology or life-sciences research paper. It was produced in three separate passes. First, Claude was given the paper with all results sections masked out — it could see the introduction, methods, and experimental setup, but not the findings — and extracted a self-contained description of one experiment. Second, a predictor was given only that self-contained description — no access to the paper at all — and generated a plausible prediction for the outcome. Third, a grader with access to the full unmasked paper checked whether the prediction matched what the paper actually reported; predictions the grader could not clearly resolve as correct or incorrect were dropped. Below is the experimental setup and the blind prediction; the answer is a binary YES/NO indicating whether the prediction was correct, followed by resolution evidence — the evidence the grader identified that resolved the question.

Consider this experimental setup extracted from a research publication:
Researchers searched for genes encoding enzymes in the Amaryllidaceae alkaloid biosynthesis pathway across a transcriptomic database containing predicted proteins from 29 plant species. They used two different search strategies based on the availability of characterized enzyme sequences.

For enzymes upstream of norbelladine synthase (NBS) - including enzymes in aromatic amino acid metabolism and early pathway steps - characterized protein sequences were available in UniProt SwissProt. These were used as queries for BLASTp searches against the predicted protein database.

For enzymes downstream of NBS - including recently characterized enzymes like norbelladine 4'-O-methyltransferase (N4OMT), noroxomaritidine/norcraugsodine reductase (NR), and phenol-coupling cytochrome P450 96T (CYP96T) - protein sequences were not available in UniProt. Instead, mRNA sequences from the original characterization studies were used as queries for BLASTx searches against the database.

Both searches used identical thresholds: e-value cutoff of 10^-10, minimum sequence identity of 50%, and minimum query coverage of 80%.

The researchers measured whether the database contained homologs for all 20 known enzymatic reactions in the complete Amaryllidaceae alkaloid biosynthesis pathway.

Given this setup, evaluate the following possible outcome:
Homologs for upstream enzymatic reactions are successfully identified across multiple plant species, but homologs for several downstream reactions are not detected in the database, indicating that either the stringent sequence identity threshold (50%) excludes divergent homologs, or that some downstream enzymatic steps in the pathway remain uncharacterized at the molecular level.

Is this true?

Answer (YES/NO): NO